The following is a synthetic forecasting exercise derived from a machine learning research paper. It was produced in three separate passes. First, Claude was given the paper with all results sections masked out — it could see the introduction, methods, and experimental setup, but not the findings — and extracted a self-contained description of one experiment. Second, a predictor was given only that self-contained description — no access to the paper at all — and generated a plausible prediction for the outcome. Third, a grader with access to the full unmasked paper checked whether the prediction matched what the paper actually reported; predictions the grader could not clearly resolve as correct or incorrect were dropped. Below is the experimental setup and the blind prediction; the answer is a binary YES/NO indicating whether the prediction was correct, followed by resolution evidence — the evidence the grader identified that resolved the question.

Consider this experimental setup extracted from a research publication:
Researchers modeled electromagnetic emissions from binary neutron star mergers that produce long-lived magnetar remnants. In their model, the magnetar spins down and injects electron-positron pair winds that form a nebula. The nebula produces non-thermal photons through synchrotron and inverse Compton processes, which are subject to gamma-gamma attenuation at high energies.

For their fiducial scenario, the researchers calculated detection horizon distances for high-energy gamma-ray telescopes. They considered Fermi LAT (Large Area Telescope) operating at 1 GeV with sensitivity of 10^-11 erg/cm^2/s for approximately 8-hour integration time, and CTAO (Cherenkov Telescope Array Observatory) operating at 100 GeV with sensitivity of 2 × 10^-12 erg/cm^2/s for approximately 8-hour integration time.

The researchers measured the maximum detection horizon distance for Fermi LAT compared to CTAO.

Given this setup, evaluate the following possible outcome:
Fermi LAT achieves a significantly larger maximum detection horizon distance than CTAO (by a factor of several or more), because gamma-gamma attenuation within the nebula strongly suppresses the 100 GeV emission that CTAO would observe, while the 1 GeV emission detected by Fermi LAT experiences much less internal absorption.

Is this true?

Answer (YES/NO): NO